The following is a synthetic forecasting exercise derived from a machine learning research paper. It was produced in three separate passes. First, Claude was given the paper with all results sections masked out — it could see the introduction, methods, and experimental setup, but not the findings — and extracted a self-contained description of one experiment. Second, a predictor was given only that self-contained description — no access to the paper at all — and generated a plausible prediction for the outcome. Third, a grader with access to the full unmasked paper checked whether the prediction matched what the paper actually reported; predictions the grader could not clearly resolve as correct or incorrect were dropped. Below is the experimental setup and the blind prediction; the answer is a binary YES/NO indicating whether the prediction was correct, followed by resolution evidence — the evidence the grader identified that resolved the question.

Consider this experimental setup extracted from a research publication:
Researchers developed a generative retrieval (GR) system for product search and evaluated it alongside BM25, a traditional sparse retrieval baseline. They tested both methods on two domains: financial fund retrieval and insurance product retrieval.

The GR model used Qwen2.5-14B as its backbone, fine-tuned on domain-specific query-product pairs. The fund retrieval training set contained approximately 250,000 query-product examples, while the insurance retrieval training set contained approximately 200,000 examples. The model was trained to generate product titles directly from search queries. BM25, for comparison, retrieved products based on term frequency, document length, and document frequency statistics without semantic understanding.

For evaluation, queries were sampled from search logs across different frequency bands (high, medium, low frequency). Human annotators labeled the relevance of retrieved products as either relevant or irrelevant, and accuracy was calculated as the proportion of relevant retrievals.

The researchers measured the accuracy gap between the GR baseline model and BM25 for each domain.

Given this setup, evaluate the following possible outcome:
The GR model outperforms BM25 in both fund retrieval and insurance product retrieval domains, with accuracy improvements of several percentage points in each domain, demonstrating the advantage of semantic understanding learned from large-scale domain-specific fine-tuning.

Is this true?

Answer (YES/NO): NO